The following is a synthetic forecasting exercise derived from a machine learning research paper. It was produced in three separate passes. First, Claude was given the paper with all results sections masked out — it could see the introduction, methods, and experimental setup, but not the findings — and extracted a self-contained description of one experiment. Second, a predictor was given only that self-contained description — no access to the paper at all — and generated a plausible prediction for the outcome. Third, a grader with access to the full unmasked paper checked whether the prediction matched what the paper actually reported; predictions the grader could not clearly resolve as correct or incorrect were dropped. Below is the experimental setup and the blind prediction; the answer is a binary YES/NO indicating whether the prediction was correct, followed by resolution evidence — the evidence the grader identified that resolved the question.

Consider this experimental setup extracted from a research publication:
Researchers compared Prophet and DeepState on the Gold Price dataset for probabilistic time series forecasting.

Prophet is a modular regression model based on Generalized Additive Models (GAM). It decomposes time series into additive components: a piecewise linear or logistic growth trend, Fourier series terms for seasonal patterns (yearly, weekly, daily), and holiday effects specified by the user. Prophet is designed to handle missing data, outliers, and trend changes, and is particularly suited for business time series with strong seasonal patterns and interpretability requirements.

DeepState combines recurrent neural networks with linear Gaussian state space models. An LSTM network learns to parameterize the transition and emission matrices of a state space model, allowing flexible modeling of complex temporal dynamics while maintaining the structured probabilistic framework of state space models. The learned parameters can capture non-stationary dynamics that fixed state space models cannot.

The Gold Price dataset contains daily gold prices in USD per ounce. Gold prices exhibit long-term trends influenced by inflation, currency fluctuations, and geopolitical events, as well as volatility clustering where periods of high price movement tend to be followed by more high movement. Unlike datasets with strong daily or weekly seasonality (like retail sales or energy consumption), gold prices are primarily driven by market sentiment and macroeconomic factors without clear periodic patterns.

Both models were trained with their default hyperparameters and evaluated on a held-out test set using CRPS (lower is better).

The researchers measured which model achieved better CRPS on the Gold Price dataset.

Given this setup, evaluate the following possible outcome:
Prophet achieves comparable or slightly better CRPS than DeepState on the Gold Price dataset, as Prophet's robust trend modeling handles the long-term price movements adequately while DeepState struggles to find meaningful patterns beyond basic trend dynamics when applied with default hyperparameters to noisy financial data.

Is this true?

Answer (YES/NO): NO